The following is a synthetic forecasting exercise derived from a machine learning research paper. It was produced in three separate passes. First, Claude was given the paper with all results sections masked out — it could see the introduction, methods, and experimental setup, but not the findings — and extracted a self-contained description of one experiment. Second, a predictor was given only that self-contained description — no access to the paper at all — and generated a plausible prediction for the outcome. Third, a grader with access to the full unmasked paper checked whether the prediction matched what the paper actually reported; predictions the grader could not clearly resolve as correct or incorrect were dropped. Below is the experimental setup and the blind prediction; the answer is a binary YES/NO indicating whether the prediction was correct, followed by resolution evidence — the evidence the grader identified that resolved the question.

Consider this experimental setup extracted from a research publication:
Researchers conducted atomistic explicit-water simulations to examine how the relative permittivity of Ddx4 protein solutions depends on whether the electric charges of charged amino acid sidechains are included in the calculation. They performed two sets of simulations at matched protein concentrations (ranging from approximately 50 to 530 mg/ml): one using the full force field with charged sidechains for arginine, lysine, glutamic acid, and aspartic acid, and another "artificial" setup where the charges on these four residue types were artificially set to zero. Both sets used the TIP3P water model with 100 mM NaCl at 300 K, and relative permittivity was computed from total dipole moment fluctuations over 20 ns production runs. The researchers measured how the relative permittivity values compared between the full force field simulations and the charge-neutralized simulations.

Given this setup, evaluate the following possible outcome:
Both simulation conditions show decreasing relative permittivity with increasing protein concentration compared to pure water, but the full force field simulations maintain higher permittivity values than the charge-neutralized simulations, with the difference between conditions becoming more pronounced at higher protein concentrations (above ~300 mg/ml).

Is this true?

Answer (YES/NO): NO